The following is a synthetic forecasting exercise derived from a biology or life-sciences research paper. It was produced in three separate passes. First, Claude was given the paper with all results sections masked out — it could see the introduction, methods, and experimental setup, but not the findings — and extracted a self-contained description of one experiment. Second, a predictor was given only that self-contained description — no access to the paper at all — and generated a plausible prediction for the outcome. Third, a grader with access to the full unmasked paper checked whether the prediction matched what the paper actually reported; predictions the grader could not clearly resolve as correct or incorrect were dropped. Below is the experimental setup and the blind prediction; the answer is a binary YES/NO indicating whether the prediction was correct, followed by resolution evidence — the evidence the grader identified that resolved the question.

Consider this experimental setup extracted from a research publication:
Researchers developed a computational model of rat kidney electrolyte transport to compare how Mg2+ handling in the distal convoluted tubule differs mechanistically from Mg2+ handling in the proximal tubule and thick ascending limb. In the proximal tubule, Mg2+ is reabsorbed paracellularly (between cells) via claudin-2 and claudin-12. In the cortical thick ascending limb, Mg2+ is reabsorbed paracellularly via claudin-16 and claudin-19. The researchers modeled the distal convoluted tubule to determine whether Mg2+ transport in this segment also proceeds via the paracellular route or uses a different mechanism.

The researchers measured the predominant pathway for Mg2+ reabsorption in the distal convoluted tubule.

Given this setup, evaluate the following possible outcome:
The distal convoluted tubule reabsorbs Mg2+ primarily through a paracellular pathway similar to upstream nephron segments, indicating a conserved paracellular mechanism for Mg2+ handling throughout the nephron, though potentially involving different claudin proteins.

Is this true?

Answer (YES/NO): NO